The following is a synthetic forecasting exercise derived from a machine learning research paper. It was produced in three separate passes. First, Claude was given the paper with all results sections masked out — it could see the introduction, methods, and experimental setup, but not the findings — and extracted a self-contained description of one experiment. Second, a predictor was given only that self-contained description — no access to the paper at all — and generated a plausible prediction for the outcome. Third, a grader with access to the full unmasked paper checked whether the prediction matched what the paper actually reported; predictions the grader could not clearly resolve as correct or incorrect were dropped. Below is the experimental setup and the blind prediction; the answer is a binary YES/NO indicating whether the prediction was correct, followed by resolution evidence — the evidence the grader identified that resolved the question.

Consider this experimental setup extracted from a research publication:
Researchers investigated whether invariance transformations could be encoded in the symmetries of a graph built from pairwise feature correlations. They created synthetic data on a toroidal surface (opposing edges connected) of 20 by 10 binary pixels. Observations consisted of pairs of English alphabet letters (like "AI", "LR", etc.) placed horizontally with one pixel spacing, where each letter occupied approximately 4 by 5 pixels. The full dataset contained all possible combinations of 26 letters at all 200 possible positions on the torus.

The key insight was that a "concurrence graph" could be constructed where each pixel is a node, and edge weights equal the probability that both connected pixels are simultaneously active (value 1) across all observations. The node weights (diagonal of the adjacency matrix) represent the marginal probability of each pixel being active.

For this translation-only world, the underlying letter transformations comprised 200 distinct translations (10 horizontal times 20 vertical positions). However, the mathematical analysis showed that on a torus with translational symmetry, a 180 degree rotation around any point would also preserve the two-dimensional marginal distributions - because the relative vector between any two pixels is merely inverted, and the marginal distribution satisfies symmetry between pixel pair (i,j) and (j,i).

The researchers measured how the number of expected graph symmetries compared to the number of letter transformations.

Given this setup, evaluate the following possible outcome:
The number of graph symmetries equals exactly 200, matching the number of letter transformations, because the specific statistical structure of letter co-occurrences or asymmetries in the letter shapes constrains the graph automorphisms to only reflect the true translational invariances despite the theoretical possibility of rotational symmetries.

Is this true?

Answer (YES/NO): NO